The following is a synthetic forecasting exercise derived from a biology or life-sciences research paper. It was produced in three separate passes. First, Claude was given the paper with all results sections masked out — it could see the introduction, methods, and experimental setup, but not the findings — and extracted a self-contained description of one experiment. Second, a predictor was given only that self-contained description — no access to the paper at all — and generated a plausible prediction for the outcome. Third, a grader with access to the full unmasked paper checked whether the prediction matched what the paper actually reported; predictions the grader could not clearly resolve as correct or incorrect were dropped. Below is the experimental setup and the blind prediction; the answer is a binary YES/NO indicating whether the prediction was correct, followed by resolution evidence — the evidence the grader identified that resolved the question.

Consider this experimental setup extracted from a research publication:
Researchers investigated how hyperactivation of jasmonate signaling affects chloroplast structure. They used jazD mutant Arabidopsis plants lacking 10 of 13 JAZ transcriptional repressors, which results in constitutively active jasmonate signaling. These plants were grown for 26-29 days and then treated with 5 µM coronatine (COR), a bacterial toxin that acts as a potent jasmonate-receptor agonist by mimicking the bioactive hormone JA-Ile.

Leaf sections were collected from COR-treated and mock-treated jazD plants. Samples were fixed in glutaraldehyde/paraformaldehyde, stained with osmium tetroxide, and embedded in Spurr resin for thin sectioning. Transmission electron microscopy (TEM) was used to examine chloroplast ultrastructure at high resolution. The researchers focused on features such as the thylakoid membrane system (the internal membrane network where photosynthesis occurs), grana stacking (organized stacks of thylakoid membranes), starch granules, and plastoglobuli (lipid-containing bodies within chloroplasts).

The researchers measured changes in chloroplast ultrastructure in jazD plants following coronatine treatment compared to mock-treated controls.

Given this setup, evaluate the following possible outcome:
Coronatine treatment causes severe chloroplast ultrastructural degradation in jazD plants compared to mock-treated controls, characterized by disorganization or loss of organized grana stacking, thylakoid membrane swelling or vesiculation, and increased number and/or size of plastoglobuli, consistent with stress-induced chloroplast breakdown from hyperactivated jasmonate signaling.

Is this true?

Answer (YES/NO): NO